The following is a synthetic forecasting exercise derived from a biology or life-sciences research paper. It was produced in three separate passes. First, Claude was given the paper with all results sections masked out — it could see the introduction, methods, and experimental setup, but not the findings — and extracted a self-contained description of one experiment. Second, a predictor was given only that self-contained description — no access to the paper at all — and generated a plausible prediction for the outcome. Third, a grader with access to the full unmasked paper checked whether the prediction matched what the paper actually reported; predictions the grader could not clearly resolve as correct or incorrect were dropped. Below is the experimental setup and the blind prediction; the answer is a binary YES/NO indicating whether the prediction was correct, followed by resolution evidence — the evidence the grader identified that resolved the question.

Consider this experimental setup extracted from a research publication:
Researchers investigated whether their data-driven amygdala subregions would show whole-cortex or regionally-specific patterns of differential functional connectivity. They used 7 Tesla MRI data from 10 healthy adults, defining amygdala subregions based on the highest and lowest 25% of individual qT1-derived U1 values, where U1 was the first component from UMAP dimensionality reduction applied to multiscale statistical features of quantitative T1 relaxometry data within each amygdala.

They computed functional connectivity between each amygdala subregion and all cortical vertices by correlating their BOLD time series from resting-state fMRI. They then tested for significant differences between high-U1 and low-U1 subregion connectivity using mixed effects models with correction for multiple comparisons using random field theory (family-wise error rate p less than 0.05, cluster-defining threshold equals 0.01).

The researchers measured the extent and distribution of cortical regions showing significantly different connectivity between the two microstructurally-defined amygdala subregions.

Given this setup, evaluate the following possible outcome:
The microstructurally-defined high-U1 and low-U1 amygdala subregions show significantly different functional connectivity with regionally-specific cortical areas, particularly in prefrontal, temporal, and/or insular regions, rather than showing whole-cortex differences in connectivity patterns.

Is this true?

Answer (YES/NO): YES